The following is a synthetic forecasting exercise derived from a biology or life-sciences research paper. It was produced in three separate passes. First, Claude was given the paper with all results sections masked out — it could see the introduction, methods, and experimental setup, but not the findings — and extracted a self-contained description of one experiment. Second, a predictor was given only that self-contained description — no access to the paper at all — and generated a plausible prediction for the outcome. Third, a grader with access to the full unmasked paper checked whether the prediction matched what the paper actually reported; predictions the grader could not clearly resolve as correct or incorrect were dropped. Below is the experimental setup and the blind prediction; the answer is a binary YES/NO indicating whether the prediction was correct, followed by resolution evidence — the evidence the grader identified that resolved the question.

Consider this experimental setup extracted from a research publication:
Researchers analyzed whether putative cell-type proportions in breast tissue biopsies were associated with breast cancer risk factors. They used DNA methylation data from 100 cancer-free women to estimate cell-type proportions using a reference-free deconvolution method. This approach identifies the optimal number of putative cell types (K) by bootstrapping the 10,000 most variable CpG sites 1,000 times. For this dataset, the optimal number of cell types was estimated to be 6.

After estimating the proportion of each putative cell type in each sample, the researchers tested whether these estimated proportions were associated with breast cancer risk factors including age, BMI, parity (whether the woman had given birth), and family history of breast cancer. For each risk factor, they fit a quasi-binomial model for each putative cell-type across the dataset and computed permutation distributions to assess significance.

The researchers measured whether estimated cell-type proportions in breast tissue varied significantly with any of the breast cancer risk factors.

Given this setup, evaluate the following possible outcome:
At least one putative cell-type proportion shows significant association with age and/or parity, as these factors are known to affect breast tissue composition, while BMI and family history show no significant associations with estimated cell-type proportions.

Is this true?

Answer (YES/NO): NO